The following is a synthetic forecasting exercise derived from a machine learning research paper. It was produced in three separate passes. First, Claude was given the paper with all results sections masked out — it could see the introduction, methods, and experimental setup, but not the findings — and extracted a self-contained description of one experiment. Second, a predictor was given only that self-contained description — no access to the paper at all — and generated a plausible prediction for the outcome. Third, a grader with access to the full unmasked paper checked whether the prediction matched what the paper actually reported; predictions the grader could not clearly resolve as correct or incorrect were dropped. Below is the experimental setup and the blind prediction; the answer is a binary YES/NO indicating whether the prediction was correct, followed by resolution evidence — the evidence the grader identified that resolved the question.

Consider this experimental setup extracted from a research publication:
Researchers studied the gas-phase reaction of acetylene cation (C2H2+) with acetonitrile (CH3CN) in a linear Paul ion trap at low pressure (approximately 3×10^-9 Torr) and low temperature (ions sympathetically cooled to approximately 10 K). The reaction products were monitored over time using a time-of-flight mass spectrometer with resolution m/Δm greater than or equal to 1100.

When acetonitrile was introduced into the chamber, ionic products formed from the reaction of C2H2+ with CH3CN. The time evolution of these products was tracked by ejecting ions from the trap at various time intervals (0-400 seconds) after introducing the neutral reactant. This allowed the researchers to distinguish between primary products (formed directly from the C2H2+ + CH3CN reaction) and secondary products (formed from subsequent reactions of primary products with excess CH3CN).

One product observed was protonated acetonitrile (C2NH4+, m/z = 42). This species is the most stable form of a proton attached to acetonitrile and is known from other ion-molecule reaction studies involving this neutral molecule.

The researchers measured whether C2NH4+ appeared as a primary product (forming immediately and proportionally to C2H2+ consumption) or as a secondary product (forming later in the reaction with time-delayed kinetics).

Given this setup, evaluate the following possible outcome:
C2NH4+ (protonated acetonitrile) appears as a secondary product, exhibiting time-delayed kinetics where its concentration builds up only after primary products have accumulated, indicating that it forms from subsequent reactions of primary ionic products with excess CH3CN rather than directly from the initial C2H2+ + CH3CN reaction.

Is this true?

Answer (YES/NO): YES